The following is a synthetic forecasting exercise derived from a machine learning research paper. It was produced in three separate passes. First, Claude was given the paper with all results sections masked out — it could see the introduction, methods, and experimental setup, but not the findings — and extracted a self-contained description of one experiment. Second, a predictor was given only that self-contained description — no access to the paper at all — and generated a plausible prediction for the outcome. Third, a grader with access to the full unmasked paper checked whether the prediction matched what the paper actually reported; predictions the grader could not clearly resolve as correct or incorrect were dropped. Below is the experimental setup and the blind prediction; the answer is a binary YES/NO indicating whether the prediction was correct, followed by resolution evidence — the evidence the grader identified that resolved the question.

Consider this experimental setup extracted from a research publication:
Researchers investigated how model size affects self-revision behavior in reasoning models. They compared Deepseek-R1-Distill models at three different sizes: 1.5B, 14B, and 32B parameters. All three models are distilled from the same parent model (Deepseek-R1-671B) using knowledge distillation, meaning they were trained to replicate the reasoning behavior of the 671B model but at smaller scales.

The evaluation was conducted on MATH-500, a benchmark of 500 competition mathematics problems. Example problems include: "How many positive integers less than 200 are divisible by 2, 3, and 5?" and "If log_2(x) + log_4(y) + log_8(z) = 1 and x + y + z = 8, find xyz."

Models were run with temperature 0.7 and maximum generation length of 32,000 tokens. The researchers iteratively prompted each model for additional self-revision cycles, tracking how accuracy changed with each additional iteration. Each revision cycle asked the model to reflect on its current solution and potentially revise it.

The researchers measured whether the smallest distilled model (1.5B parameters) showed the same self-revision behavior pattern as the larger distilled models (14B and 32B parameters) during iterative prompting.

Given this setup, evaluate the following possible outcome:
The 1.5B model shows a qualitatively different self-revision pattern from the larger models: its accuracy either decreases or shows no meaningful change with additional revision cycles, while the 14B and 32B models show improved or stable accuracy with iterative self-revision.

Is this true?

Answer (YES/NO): YES